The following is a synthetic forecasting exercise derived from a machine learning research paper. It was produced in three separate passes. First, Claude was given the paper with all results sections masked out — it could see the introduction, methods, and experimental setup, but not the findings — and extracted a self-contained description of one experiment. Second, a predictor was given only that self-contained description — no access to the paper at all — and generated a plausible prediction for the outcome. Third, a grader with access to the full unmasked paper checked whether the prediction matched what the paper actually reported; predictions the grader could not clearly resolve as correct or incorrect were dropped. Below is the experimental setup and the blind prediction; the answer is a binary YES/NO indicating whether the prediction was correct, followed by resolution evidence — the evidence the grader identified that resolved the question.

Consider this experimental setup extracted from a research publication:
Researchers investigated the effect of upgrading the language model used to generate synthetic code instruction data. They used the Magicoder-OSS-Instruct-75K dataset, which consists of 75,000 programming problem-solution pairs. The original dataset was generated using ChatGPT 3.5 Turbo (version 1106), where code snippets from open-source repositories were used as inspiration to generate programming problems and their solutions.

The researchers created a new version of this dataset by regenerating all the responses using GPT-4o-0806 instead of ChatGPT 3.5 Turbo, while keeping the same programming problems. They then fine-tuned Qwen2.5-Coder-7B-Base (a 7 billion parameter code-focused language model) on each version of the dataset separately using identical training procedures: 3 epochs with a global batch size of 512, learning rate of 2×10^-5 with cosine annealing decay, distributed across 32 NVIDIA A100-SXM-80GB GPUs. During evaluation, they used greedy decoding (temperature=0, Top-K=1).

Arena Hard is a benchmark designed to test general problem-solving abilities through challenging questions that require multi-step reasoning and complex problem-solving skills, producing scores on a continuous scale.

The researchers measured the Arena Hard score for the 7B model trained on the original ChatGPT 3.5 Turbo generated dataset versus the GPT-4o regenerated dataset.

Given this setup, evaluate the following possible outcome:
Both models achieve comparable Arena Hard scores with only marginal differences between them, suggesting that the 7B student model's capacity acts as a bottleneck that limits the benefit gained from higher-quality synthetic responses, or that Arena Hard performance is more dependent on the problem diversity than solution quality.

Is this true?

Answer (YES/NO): NO